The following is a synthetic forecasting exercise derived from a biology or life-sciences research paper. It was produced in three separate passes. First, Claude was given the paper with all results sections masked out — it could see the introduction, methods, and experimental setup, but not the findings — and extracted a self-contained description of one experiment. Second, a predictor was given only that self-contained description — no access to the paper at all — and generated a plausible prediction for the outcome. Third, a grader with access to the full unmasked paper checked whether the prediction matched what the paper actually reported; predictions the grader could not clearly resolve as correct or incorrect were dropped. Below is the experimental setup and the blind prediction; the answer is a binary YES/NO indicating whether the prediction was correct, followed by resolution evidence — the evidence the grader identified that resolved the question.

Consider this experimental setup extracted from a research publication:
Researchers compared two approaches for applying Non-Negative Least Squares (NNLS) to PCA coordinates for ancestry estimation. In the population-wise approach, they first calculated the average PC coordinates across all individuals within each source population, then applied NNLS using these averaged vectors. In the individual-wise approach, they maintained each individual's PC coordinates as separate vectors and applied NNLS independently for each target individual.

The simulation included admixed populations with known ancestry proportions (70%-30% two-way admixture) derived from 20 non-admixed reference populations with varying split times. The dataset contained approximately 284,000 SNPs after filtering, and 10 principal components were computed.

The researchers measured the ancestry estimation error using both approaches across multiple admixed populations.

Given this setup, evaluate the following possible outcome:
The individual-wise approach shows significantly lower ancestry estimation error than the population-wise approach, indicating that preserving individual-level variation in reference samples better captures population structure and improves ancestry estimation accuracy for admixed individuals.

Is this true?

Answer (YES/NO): NO